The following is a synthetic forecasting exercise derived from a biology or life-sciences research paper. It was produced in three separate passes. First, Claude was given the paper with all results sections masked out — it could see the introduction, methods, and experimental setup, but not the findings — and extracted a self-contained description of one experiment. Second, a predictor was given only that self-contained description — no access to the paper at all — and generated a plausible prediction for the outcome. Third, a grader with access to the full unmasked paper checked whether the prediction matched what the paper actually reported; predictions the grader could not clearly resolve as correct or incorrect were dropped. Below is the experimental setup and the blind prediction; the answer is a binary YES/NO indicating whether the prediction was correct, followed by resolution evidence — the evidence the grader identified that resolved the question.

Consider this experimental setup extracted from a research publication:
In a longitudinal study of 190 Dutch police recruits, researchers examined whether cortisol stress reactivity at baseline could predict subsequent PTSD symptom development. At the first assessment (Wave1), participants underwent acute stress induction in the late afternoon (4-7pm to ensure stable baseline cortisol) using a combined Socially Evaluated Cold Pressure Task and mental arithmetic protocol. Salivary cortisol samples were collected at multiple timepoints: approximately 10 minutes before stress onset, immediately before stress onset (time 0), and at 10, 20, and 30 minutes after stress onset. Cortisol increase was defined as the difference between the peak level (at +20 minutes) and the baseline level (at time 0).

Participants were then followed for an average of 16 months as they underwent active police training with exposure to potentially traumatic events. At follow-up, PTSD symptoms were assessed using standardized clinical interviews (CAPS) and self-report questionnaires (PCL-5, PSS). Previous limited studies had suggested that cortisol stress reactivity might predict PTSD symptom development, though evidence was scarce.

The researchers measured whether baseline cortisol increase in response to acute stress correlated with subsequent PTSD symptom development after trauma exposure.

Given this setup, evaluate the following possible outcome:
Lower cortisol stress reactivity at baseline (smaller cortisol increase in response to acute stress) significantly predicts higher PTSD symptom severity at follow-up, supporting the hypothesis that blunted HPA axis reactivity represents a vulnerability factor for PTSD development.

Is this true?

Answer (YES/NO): NO